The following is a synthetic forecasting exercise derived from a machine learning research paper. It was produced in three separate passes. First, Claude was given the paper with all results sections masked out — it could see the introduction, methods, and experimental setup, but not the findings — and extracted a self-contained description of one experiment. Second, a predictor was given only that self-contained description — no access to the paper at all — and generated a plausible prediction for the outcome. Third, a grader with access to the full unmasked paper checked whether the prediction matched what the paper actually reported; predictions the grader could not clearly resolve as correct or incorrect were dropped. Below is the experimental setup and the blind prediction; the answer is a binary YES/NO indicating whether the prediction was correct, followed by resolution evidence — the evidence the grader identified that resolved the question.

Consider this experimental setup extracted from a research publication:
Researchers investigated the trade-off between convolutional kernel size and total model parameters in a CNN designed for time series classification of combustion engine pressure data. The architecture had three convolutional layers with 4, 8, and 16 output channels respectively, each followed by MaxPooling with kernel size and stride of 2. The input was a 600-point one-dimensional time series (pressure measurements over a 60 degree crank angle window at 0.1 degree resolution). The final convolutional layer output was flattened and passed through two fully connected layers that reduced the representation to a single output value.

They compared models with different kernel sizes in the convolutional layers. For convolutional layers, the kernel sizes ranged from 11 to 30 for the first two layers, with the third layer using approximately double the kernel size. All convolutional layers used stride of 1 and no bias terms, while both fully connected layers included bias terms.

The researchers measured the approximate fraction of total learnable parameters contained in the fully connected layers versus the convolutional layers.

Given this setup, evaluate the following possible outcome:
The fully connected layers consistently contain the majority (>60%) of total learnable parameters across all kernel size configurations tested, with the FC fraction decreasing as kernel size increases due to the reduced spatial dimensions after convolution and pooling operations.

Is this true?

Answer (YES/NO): YES